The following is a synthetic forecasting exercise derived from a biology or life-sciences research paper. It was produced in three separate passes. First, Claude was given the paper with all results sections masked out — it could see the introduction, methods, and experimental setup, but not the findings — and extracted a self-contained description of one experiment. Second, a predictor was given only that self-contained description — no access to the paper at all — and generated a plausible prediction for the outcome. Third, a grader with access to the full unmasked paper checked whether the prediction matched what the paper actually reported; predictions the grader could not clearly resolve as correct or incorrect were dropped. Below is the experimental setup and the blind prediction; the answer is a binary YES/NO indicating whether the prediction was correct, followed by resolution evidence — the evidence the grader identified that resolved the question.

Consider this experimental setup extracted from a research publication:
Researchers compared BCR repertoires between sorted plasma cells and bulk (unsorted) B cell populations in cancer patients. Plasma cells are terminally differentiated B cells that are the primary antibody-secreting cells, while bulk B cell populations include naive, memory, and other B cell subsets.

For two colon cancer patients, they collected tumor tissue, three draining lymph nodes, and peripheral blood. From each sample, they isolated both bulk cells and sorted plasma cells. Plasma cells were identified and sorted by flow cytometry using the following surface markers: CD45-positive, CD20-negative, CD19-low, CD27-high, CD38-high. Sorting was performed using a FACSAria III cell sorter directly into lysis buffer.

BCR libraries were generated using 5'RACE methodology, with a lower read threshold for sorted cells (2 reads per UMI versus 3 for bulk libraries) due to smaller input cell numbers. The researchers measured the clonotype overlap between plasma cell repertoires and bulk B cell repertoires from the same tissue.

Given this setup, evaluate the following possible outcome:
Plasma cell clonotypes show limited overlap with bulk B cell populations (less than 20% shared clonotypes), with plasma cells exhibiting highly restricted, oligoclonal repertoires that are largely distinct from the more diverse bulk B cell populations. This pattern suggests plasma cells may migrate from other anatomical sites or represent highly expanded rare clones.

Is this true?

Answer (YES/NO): NO